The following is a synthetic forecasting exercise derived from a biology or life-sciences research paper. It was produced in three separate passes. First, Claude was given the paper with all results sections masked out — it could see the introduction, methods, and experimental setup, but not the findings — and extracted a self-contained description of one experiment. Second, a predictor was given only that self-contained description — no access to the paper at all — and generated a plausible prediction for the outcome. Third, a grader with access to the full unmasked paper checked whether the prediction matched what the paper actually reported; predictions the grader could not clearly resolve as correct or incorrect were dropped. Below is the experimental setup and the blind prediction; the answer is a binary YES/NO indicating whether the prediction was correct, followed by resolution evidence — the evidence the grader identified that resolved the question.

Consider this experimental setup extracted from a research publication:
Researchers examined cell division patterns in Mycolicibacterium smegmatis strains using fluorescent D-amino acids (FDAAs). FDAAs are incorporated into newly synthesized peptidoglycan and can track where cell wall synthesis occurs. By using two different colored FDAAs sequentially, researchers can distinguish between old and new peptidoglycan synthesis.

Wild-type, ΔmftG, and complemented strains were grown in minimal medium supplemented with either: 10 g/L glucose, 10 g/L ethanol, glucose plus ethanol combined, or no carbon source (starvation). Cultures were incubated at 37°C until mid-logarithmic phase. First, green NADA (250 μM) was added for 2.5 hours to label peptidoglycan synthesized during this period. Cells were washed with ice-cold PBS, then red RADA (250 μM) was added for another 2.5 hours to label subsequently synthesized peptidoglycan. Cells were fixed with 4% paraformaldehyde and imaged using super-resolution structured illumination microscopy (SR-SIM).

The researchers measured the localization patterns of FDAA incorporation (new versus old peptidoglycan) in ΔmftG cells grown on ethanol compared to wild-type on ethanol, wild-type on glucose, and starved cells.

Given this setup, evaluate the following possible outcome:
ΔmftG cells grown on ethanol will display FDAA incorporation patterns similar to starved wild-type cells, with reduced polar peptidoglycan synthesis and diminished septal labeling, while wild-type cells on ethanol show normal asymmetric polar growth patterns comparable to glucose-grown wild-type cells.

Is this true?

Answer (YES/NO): NO